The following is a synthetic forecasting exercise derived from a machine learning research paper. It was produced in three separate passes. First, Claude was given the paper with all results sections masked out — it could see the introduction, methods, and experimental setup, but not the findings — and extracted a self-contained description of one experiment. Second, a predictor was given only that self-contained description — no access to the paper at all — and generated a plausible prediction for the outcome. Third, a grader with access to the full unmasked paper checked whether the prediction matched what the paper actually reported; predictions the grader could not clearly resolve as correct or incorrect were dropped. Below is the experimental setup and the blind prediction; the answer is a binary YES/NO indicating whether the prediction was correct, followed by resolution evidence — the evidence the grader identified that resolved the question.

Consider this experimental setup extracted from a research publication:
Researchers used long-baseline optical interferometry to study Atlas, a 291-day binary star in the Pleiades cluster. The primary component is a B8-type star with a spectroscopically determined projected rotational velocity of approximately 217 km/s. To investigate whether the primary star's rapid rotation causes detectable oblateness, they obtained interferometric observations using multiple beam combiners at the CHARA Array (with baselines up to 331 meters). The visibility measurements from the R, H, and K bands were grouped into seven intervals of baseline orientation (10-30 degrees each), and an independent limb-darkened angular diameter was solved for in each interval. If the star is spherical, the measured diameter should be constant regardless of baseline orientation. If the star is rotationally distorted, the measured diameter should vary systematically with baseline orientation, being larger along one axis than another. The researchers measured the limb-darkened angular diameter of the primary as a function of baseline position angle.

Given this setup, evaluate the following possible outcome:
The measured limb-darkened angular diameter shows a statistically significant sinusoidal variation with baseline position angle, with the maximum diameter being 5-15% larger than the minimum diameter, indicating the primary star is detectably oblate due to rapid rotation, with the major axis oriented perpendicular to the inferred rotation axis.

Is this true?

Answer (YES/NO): NO